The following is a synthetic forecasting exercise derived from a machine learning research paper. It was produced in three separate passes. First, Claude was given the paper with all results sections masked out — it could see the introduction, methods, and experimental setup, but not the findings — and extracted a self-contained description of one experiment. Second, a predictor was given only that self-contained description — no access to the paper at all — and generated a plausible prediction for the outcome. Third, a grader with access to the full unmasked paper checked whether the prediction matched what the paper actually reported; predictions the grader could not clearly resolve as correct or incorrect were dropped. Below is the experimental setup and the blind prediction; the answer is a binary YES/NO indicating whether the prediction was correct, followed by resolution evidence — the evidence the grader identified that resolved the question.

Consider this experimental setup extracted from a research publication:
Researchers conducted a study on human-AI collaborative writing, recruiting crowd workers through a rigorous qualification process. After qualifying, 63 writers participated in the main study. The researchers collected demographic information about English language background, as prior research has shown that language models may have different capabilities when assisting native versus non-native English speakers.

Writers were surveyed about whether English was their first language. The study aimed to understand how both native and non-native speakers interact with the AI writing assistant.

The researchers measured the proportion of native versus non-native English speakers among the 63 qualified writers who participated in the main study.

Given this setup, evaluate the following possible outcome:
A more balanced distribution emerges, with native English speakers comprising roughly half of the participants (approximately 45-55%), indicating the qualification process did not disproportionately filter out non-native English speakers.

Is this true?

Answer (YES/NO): NO